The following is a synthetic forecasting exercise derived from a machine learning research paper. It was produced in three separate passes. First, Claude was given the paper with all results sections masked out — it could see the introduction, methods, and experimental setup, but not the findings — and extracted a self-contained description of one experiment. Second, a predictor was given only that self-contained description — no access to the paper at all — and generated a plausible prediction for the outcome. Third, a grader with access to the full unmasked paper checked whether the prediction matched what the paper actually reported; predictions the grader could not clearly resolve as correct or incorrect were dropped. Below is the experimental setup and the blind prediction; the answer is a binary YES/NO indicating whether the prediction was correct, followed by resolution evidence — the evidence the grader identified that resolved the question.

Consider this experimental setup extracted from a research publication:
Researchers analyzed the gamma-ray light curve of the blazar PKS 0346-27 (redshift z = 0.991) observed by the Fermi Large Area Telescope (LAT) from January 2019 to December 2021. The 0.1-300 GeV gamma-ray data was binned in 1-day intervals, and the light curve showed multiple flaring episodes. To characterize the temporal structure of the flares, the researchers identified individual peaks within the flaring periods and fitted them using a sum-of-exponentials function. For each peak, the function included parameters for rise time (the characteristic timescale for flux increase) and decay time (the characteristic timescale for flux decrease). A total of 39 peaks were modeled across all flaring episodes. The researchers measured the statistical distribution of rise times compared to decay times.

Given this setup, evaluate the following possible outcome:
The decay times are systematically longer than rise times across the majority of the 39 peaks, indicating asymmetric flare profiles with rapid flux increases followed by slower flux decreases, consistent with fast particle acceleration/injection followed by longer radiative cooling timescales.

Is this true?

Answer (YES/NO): NO